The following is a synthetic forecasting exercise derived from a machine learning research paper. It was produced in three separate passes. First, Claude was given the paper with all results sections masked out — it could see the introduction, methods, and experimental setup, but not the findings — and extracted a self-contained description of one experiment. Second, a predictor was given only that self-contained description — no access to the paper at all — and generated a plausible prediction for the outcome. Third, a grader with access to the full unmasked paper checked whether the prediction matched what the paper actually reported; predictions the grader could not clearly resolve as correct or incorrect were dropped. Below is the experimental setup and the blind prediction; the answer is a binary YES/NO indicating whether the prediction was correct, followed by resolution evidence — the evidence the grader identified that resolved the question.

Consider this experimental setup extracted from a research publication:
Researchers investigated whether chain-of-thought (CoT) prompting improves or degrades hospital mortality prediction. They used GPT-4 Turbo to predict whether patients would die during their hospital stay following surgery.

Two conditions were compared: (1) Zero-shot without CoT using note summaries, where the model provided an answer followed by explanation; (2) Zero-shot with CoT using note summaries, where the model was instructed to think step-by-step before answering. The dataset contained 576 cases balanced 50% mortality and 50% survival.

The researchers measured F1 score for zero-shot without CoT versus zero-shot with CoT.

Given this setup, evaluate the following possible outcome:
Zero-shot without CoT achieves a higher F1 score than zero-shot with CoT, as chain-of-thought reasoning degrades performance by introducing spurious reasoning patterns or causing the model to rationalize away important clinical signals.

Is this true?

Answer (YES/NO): YES